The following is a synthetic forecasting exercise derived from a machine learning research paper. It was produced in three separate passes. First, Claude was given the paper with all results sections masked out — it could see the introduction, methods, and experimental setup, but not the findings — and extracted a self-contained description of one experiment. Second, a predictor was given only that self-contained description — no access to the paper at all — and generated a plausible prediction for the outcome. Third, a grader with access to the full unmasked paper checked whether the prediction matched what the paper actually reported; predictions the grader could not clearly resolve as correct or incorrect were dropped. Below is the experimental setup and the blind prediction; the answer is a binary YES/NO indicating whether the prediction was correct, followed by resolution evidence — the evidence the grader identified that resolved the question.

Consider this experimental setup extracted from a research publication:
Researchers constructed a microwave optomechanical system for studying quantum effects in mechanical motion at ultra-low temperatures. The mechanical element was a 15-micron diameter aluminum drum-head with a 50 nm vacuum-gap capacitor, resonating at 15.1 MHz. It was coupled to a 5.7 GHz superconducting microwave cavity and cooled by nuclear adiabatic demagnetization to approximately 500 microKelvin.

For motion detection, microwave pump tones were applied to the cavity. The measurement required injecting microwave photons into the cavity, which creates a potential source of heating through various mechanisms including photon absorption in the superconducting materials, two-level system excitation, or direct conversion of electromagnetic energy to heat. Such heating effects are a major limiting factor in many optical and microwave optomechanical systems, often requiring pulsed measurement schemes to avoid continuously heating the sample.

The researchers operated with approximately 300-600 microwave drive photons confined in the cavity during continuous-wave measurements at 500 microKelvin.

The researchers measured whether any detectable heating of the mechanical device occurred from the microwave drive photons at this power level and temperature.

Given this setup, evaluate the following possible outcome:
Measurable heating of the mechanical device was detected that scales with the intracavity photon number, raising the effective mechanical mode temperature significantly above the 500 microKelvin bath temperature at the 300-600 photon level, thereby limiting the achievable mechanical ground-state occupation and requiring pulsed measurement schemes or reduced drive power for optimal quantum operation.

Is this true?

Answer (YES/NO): NO